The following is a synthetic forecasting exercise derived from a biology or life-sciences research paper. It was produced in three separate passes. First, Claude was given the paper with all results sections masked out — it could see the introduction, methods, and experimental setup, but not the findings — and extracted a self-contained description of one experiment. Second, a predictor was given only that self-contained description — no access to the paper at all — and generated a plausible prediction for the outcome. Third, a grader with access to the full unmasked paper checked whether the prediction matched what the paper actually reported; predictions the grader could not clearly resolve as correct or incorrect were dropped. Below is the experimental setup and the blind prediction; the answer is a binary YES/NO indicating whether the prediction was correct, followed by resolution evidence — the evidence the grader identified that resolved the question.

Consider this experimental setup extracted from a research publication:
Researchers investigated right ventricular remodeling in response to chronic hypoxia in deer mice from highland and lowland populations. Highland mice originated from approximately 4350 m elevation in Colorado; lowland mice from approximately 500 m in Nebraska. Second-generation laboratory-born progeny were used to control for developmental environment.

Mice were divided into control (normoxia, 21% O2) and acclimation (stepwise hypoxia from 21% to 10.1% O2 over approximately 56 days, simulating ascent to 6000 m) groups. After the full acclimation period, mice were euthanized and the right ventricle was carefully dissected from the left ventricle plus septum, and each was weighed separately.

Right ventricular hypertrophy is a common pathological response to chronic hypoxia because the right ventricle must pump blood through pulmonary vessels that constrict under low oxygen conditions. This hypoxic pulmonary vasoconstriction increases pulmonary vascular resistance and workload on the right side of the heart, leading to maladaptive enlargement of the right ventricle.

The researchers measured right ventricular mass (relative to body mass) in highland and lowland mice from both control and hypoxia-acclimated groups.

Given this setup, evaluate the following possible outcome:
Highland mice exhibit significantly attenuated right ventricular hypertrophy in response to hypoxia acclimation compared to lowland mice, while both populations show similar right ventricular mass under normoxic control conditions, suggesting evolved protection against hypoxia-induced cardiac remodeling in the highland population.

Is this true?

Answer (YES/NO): YES